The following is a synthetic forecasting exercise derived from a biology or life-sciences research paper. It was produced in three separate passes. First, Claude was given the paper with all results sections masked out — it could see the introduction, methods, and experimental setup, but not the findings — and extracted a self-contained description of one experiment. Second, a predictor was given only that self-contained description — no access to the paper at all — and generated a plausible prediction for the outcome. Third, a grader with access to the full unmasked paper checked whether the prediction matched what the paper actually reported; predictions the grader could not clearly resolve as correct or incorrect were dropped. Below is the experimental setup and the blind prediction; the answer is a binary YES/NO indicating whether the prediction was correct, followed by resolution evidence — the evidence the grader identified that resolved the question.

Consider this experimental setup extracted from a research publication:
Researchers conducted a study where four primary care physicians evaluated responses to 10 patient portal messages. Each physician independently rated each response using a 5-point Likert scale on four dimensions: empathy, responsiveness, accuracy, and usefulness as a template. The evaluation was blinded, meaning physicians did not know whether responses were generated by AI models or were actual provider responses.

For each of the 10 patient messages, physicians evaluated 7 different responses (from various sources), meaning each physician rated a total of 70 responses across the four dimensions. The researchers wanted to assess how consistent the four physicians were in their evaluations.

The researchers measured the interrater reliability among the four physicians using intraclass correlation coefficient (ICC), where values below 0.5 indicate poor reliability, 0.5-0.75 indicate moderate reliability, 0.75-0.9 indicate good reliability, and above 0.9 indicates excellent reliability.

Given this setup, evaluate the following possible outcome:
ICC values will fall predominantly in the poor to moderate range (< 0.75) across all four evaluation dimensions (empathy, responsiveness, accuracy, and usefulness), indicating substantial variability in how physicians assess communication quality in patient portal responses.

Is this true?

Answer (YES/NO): NO